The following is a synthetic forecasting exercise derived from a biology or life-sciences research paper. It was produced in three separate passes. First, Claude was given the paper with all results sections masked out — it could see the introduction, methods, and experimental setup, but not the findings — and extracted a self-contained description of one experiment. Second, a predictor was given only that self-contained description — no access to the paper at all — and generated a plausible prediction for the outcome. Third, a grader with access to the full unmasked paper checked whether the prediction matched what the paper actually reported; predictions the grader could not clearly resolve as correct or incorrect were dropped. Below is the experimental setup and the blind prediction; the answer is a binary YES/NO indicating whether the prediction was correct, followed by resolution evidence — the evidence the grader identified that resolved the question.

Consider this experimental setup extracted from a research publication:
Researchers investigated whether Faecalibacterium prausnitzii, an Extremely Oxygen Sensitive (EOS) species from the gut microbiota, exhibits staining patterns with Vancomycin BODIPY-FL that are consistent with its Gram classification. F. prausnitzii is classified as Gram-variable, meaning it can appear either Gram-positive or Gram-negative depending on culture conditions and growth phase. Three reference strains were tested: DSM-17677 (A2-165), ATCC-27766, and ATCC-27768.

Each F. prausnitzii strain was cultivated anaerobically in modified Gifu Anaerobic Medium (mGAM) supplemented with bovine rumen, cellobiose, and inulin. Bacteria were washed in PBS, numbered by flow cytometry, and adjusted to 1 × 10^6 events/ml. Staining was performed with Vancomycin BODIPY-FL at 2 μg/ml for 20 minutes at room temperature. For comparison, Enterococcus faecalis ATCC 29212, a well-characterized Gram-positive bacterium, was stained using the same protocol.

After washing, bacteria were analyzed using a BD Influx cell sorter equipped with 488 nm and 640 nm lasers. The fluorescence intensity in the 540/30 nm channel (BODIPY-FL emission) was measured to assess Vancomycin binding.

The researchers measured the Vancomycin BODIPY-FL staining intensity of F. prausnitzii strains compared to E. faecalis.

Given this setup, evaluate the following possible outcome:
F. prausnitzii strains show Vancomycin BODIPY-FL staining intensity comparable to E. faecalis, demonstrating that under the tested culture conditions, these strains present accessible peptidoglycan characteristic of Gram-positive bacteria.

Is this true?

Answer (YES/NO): NO